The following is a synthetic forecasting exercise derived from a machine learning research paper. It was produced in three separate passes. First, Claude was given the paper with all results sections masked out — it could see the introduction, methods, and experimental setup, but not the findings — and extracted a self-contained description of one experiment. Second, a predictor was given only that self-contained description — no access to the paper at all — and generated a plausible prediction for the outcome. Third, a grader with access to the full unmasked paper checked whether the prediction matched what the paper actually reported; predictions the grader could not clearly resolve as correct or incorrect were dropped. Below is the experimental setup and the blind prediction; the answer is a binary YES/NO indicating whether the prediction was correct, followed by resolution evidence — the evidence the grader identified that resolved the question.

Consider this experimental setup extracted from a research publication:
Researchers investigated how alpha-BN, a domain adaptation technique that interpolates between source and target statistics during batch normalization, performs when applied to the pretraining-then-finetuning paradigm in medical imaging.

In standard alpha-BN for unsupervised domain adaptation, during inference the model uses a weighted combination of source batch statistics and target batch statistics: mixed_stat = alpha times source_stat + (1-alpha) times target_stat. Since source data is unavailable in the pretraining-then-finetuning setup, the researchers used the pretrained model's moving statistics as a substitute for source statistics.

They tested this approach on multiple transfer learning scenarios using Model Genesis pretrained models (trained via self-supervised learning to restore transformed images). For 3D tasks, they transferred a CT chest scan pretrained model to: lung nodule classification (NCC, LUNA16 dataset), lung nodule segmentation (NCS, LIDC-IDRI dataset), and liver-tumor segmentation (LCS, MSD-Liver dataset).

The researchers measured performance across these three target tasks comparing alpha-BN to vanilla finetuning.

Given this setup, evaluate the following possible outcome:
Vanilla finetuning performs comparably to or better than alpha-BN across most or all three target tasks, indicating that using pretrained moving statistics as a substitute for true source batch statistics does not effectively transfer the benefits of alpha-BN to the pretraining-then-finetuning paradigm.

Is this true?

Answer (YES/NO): YES